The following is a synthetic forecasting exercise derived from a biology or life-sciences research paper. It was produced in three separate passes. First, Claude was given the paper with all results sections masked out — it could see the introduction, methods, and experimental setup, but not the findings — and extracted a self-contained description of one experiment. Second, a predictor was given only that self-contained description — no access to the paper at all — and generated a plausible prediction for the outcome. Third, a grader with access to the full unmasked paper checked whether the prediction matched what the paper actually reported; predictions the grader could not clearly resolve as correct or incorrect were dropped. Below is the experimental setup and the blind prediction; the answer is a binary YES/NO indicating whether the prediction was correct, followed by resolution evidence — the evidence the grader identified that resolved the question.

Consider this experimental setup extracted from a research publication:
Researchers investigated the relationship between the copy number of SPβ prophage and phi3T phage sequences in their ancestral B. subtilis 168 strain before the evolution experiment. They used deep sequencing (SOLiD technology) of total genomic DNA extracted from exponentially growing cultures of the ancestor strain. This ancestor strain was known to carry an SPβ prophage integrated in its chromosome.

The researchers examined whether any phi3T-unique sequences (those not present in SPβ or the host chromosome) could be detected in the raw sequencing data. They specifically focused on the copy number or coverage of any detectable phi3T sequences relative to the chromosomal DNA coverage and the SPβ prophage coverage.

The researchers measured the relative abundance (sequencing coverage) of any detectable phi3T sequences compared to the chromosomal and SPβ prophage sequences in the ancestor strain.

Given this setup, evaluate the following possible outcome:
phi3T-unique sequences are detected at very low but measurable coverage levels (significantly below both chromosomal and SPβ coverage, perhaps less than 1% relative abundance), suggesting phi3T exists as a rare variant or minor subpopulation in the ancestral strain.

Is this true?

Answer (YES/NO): YES